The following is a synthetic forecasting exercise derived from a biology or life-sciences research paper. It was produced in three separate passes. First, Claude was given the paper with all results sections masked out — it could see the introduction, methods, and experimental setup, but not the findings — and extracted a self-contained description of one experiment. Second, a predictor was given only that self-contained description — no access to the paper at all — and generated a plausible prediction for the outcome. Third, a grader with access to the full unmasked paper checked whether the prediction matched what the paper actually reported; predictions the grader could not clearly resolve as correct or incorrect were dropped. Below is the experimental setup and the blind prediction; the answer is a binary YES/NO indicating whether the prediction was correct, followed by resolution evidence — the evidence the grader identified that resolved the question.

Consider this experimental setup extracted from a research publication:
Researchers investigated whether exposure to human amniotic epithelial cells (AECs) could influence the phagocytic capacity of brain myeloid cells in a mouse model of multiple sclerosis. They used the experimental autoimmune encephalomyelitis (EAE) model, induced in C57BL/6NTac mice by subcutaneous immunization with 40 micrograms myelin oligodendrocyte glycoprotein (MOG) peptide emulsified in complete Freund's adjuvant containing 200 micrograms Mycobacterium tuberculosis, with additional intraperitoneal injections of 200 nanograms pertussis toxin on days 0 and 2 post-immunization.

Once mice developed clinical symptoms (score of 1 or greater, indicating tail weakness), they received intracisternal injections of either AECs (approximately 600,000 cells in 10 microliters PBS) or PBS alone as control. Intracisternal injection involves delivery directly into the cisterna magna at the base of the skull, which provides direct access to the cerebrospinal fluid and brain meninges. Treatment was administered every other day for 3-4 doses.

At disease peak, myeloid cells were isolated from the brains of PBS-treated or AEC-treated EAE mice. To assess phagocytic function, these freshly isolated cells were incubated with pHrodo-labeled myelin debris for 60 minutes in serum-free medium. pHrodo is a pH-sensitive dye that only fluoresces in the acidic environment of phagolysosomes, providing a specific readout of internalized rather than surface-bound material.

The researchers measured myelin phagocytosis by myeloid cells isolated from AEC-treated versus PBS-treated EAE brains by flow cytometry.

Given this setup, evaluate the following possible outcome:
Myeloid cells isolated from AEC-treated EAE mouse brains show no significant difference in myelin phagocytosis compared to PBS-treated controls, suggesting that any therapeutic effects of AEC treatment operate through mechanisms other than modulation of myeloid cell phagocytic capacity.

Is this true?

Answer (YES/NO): NO